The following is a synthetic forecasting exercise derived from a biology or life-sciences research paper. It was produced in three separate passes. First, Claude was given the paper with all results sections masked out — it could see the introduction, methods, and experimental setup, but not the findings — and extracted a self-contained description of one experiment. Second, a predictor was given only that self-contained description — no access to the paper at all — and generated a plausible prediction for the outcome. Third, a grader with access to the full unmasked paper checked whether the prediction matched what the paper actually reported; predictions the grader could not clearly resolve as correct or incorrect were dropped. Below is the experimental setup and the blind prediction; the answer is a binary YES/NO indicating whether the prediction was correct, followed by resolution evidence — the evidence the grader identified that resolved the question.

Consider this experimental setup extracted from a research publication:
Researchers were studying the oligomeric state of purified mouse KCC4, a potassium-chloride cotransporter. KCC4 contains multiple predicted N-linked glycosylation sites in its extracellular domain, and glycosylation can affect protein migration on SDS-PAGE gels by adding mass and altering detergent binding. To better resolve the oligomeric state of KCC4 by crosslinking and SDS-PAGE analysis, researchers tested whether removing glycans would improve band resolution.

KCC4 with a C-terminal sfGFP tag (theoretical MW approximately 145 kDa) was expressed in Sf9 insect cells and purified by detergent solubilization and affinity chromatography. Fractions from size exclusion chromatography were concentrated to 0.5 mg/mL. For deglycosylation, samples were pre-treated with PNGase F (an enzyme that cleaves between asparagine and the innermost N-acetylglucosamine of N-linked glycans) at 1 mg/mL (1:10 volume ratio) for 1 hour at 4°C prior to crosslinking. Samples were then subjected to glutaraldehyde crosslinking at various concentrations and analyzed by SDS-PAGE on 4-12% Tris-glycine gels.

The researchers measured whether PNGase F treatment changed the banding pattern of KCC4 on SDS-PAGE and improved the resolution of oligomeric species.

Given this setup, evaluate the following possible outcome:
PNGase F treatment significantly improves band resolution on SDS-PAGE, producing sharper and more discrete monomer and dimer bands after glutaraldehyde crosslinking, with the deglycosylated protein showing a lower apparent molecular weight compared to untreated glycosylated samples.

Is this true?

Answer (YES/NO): NO